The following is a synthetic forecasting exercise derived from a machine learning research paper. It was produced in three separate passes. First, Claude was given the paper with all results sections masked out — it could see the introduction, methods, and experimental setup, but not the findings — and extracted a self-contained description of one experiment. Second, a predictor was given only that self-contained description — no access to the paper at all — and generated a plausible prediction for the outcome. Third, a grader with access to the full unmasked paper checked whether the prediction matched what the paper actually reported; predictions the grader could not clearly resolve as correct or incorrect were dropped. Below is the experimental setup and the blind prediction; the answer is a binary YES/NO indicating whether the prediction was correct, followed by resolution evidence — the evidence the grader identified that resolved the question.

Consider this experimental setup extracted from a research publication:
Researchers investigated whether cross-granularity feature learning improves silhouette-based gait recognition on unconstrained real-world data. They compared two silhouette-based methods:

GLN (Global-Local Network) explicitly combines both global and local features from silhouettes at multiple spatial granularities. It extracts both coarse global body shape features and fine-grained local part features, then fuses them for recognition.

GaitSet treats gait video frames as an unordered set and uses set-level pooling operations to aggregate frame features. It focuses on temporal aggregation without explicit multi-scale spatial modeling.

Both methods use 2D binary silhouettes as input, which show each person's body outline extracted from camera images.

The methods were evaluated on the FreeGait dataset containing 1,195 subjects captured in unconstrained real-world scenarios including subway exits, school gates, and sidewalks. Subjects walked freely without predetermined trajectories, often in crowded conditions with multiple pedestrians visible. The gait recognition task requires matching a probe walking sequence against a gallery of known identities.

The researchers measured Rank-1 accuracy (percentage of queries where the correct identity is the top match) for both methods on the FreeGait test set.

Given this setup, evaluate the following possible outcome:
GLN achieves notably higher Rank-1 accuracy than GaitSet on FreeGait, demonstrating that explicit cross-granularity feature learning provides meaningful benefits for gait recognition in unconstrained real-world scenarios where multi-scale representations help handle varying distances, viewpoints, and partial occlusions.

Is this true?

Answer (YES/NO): NO